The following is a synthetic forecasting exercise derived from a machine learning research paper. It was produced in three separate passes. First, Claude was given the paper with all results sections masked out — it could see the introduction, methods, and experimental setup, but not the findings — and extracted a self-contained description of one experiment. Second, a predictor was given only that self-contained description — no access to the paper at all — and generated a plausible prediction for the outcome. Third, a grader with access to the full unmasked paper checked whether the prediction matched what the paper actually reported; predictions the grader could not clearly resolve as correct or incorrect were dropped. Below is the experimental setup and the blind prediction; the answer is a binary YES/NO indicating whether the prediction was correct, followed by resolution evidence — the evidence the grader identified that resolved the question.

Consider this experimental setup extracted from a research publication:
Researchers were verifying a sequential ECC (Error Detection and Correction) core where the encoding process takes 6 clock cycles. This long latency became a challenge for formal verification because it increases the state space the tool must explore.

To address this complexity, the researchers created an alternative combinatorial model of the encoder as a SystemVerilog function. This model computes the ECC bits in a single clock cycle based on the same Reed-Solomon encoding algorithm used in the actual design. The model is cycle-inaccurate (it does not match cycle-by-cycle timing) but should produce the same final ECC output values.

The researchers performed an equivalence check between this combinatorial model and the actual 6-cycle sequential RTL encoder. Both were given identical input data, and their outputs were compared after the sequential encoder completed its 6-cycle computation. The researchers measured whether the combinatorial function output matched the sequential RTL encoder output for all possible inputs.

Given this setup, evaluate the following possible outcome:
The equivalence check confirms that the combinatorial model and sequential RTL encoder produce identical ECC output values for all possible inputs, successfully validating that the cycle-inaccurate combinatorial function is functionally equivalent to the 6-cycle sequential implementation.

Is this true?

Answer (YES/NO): YES